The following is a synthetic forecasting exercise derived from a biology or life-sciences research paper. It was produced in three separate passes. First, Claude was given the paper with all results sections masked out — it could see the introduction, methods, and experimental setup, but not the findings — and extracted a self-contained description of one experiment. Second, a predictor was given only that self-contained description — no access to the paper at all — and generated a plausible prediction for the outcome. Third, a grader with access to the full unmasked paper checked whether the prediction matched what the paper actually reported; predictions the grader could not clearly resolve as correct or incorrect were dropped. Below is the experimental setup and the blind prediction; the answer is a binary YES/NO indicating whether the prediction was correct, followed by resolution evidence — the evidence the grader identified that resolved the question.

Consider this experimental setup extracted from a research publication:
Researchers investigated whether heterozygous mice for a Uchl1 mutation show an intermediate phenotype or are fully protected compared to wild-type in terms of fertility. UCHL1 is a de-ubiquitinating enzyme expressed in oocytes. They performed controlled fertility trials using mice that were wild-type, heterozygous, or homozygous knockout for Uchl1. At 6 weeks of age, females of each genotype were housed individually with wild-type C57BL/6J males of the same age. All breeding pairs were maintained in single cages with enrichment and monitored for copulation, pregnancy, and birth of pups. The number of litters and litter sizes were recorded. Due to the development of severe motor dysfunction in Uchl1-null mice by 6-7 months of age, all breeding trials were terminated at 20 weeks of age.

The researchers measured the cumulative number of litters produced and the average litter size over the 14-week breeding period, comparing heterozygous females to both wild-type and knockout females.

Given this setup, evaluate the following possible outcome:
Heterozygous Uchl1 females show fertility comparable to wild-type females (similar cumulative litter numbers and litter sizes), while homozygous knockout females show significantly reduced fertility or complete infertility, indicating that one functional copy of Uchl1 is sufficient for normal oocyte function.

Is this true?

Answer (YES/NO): NO